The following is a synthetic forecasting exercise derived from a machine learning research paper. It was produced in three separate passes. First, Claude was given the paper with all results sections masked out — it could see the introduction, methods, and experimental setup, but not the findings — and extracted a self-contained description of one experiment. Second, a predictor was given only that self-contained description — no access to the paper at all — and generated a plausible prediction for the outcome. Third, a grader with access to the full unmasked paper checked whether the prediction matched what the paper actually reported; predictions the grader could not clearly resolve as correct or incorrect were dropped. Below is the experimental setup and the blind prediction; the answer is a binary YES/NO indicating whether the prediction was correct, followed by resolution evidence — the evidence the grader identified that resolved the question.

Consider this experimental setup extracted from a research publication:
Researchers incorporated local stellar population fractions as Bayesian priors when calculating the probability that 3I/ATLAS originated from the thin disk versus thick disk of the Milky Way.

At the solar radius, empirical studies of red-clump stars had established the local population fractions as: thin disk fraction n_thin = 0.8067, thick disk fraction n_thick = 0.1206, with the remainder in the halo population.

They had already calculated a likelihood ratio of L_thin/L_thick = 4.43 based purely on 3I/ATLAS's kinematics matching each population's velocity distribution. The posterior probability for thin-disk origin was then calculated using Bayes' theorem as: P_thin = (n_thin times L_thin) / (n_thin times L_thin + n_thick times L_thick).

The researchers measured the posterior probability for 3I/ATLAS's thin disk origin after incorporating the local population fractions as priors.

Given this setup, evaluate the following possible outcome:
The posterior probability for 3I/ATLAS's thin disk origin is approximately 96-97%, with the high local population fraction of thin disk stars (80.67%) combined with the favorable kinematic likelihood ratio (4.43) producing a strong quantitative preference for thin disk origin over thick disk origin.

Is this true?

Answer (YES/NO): YES